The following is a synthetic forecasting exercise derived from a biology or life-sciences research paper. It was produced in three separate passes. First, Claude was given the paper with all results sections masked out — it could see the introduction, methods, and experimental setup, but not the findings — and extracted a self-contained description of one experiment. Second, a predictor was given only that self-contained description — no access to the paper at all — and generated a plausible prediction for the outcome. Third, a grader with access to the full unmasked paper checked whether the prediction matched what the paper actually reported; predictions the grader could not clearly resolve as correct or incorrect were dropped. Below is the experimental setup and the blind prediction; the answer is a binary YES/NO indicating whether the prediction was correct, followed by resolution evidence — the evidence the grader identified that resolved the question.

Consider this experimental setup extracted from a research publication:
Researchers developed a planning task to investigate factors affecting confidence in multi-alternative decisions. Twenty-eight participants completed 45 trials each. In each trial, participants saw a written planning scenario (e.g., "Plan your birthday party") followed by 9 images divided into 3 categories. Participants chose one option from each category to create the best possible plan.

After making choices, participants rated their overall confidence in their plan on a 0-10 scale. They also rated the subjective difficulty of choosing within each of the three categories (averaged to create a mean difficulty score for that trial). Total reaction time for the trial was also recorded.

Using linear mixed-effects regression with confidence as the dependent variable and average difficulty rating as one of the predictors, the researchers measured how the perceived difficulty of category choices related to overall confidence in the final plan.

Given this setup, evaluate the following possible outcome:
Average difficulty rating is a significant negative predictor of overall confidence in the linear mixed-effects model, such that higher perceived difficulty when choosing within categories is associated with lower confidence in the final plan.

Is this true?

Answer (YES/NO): YES